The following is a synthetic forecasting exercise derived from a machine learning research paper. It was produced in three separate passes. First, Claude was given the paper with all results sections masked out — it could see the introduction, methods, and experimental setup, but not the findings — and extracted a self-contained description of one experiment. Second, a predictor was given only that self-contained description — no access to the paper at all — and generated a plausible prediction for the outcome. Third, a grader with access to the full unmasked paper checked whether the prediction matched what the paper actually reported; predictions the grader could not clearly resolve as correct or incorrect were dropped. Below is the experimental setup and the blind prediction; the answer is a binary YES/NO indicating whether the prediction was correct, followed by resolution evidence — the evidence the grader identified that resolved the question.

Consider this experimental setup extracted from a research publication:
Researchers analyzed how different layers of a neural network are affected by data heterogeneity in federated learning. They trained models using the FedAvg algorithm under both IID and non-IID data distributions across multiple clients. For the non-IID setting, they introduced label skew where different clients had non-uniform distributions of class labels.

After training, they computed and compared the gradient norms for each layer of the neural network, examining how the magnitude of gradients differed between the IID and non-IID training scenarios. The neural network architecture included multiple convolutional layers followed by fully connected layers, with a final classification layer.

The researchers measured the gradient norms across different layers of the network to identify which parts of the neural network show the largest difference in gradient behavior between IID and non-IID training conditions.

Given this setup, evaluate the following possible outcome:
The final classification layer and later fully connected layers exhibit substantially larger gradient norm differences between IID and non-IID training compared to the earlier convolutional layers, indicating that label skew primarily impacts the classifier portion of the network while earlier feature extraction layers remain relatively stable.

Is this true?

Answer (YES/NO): YES